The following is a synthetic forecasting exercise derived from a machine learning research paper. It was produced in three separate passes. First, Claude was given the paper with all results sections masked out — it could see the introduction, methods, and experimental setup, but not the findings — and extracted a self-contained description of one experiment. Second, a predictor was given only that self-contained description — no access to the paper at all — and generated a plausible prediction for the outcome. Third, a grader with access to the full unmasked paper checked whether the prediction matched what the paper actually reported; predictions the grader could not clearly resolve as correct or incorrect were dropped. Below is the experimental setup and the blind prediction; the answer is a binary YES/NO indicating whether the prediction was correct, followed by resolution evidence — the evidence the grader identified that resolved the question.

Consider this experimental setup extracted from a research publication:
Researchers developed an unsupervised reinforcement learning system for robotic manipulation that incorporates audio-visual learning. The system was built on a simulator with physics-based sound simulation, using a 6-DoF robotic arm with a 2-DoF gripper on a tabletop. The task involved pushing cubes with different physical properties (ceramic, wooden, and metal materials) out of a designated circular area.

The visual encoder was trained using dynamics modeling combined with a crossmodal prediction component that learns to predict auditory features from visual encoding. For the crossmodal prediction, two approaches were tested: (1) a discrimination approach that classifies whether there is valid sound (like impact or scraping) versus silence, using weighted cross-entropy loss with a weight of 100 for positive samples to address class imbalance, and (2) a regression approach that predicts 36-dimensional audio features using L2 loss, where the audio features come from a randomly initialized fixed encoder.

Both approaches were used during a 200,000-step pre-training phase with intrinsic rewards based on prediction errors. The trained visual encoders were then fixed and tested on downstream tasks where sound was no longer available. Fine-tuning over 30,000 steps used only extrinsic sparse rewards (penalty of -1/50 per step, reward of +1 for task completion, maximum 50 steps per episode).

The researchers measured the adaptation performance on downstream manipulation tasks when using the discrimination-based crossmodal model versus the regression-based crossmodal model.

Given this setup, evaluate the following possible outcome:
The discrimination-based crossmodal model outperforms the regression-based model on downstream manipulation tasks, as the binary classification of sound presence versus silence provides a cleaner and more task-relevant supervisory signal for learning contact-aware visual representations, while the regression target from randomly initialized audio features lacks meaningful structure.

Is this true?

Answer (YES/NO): NO